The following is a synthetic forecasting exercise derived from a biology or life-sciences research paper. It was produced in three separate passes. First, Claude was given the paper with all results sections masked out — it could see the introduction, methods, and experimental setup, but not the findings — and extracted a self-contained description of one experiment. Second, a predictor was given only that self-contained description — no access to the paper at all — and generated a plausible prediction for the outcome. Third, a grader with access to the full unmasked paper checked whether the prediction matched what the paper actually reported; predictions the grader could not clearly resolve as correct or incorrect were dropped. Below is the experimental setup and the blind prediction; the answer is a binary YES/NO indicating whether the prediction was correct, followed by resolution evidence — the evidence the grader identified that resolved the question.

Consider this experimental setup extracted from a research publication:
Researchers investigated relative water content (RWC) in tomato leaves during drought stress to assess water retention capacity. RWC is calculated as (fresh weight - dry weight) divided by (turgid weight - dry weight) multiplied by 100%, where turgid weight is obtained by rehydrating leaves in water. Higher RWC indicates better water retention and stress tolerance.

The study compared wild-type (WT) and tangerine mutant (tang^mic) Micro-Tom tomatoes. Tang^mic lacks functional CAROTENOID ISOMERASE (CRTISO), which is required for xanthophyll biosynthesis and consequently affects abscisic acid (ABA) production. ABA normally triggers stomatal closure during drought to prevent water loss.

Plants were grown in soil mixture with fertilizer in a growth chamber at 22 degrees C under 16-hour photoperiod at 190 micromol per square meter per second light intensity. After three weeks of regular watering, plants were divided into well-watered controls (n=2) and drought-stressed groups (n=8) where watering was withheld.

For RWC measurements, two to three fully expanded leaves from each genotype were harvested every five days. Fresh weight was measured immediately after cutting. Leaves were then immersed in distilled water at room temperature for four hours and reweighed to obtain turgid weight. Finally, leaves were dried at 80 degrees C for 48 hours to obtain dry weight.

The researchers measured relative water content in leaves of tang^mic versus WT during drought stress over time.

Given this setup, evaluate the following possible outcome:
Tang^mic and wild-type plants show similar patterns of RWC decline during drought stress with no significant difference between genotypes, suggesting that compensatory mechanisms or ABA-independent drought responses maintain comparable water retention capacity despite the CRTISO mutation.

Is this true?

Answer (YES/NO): NO